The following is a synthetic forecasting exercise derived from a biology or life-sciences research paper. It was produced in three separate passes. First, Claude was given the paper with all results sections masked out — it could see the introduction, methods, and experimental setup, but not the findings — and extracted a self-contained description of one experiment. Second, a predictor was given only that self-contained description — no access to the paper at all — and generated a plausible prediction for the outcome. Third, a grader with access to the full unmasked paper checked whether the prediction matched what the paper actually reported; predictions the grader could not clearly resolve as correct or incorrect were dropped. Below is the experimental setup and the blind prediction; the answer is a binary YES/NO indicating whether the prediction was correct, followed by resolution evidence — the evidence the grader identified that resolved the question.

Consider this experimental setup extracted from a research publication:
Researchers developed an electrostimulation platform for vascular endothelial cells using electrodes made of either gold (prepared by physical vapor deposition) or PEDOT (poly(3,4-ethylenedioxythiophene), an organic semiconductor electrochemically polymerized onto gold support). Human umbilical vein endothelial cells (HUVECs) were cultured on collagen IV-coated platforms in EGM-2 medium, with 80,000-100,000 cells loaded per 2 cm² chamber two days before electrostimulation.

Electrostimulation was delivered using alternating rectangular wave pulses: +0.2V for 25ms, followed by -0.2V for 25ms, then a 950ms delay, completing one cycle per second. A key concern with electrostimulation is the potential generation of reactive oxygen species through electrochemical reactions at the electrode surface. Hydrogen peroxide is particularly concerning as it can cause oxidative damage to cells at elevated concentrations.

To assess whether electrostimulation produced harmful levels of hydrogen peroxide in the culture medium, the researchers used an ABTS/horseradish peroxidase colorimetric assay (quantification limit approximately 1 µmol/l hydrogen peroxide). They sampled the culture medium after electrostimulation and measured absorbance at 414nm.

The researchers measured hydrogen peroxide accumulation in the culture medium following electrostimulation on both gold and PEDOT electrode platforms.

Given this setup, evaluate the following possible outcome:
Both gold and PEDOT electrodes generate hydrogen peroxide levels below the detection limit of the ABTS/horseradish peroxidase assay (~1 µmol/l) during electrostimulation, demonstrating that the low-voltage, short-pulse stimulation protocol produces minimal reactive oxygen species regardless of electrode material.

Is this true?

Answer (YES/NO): YES